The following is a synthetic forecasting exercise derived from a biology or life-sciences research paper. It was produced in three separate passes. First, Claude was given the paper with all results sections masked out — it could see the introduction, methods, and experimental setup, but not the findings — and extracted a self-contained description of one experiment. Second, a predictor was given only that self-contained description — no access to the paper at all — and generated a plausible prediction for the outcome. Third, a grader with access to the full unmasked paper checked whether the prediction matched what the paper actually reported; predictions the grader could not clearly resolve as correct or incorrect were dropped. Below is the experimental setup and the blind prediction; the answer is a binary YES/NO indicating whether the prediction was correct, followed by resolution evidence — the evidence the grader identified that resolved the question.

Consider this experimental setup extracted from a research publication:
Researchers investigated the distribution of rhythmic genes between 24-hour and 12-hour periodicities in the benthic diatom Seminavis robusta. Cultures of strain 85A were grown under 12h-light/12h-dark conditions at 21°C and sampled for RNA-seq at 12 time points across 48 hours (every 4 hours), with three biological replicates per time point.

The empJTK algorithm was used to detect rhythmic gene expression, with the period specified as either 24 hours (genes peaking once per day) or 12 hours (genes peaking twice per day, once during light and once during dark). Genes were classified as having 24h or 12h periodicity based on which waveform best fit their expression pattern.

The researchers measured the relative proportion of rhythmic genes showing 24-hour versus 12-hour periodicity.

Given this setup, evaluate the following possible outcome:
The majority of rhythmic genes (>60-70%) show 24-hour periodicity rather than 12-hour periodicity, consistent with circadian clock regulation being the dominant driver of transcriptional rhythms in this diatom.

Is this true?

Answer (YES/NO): YES